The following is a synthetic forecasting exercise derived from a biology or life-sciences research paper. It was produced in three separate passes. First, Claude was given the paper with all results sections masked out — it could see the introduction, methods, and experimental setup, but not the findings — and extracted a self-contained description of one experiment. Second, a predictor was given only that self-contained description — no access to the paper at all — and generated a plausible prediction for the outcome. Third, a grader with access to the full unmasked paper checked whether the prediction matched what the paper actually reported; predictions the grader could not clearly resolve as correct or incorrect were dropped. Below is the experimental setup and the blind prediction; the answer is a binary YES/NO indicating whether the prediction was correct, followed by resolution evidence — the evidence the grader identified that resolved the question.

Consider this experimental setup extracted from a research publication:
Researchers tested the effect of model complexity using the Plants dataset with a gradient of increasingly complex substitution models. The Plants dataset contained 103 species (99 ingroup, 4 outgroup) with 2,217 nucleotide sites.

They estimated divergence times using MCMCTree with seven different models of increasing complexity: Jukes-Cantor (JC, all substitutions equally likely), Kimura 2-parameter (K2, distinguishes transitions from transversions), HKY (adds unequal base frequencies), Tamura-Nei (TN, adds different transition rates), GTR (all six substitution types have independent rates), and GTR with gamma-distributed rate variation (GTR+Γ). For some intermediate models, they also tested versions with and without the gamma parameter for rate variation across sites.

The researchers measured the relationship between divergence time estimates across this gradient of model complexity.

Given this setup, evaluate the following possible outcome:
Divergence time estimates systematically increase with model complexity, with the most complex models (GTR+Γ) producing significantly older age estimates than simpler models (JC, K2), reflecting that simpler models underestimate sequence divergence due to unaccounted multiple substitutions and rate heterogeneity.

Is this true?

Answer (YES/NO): NO